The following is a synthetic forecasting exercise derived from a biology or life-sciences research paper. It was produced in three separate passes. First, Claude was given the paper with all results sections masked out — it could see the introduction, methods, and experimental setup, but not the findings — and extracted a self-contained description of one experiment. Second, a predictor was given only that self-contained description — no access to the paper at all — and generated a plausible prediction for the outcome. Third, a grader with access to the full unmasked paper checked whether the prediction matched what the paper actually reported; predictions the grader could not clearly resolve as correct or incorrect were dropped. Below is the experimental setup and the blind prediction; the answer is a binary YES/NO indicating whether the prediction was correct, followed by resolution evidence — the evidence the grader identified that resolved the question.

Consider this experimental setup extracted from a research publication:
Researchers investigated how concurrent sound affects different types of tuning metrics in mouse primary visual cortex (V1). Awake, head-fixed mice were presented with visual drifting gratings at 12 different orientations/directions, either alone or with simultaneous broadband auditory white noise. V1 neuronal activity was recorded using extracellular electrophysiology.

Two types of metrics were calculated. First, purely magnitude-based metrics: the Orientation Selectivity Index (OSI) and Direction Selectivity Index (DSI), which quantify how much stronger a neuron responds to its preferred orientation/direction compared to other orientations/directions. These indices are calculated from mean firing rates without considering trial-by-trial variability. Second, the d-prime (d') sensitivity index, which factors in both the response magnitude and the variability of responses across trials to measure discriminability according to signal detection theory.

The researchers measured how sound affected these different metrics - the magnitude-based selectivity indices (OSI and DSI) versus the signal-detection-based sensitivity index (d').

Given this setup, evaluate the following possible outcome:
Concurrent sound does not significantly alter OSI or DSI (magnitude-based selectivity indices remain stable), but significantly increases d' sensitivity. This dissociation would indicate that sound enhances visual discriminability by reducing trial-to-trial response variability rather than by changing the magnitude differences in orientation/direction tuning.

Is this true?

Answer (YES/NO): NO